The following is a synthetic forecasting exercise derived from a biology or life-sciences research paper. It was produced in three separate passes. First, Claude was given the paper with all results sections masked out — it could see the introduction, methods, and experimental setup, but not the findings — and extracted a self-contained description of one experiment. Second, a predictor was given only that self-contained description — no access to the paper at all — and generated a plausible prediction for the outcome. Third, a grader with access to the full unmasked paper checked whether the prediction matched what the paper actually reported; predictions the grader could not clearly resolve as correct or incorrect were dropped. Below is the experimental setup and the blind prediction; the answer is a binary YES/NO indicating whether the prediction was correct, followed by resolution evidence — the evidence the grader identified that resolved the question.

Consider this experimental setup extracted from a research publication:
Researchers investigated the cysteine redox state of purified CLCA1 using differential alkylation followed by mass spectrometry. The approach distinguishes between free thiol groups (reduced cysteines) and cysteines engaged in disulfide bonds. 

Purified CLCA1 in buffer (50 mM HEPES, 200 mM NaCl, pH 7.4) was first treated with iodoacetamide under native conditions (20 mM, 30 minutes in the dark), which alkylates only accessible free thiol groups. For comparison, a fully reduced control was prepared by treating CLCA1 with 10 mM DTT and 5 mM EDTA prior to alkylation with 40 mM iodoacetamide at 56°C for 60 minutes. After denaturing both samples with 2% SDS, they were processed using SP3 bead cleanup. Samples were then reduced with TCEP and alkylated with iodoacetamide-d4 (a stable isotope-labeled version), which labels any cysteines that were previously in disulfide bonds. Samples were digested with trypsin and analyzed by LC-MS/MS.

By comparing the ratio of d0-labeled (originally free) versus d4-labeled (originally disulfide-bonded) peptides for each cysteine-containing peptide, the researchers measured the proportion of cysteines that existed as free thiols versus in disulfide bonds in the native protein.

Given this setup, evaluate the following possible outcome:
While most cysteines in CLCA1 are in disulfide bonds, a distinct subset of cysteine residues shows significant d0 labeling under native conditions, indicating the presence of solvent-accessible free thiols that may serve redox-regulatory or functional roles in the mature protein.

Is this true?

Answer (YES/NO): YES